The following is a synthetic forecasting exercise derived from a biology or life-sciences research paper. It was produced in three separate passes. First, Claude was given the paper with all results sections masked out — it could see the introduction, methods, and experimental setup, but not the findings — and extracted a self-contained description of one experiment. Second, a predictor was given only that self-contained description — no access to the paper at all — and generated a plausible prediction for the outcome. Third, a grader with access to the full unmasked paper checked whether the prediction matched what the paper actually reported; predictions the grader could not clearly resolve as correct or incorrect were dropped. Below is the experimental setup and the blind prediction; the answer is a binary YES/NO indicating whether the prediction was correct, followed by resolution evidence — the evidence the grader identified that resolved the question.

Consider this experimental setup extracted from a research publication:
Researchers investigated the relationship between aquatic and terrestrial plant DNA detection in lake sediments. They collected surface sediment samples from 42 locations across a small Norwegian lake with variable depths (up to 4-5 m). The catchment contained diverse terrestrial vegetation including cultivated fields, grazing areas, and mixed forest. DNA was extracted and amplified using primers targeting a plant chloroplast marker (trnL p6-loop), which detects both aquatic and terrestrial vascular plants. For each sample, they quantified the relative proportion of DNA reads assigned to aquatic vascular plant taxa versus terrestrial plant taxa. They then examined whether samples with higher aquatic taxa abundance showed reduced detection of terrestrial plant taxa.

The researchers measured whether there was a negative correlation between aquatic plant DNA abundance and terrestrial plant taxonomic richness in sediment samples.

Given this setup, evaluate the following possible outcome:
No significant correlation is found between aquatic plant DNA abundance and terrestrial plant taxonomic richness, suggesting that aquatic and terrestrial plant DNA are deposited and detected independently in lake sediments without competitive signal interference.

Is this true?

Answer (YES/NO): NO